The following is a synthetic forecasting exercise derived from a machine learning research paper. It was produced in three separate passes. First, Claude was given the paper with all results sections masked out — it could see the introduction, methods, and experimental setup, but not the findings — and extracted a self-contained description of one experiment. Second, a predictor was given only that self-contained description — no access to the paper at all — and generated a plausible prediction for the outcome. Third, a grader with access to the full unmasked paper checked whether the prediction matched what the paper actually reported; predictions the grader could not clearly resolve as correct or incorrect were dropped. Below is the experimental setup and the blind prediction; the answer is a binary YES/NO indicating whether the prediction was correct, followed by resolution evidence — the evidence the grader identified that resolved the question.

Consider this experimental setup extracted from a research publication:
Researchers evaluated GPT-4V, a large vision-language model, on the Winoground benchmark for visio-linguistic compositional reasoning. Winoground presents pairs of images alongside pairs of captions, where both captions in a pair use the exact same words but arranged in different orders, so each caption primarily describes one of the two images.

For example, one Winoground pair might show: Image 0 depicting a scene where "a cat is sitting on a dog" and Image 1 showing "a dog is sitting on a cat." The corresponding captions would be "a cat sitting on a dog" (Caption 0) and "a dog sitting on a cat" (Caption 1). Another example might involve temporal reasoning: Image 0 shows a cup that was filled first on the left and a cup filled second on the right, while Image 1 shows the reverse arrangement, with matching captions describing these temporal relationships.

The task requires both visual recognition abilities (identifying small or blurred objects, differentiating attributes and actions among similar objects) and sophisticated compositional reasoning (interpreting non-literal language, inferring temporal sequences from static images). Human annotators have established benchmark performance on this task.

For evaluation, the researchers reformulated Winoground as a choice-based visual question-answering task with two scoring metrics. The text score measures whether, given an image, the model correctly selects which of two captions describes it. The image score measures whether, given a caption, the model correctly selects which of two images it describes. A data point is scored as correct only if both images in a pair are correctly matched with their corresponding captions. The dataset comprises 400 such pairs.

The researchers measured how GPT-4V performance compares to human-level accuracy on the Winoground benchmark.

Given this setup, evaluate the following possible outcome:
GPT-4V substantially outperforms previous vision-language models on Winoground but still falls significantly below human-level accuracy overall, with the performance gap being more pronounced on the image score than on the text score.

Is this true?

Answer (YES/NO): YES